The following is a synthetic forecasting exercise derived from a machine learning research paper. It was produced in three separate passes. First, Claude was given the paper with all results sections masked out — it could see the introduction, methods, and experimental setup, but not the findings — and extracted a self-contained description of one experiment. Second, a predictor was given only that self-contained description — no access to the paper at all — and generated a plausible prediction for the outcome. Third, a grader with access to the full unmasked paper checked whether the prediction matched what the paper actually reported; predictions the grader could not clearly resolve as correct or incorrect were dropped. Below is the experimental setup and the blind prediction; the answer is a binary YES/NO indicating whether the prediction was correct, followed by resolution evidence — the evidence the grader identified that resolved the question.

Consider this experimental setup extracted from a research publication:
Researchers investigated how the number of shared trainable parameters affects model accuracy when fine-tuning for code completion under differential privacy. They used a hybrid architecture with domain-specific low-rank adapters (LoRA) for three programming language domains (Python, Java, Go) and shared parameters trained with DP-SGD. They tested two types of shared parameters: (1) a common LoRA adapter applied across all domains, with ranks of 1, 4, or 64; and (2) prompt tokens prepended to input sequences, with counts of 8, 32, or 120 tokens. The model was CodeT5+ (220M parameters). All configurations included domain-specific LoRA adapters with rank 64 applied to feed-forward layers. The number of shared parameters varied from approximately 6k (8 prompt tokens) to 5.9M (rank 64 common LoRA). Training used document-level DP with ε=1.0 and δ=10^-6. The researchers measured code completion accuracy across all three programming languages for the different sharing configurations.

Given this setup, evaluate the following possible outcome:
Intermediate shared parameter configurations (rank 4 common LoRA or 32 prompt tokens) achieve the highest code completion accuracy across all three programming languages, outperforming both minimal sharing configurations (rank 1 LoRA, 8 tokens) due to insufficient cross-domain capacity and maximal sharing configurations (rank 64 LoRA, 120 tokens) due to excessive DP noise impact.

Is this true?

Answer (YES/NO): NO